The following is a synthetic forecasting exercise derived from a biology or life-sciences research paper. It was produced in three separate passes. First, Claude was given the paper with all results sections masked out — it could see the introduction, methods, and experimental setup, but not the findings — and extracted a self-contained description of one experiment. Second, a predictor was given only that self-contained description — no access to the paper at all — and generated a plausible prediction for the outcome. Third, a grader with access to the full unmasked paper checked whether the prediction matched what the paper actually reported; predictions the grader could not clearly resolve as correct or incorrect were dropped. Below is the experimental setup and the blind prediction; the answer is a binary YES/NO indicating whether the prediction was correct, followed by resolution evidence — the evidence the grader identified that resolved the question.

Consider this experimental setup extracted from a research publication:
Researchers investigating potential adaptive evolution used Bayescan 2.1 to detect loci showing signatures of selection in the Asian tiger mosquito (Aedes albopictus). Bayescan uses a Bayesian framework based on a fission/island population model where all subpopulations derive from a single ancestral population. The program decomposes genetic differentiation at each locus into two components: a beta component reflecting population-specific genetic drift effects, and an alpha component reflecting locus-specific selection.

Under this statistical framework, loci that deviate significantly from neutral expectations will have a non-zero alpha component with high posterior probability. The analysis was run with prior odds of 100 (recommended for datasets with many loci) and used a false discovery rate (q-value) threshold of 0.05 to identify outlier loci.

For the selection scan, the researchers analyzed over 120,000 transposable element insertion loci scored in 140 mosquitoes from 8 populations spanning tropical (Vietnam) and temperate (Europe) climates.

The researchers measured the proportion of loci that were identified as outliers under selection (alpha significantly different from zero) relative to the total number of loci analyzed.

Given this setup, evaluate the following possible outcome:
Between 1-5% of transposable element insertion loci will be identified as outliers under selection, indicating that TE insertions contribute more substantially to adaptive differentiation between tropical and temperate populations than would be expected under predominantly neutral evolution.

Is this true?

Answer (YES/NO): NO